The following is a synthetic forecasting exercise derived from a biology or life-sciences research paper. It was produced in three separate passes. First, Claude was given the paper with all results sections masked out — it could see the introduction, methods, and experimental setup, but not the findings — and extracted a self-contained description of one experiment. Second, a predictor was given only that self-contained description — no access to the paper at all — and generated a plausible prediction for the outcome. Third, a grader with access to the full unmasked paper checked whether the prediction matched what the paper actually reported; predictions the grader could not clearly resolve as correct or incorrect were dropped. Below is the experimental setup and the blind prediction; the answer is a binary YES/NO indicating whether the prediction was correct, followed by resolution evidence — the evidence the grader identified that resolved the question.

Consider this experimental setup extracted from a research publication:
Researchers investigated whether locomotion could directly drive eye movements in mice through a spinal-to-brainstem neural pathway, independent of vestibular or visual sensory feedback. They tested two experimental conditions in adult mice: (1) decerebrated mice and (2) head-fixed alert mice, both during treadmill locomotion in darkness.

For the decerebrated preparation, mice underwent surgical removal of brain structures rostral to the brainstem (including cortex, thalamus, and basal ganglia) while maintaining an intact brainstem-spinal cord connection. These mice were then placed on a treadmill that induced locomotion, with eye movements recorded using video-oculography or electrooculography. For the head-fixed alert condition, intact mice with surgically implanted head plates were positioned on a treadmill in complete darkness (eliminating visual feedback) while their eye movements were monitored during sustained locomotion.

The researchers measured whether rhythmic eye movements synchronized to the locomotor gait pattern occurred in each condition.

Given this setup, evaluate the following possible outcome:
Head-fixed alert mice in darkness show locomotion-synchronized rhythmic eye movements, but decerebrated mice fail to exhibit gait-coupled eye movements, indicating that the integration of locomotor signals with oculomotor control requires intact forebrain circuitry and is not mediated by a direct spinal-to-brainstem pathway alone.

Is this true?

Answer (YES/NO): NO